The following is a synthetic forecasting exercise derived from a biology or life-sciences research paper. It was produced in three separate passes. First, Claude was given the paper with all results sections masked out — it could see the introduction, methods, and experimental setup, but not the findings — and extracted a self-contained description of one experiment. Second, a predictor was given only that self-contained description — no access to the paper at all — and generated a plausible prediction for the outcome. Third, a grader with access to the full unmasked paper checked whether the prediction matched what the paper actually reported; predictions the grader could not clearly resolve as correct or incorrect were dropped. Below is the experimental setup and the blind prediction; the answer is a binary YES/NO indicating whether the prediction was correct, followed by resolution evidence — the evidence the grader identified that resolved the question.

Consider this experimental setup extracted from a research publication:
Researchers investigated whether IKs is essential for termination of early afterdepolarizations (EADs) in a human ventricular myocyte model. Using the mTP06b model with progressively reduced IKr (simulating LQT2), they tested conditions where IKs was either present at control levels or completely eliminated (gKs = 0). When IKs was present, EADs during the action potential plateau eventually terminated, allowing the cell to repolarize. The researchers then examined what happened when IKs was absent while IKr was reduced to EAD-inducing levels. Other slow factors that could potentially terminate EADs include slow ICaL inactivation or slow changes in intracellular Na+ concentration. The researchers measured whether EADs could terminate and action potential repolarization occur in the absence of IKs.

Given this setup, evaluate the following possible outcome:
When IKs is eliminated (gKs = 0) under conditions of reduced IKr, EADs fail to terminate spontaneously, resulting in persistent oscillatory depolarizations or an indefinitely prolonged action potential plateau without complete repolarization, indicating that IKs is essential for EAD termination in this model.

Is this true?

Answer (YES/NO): YES